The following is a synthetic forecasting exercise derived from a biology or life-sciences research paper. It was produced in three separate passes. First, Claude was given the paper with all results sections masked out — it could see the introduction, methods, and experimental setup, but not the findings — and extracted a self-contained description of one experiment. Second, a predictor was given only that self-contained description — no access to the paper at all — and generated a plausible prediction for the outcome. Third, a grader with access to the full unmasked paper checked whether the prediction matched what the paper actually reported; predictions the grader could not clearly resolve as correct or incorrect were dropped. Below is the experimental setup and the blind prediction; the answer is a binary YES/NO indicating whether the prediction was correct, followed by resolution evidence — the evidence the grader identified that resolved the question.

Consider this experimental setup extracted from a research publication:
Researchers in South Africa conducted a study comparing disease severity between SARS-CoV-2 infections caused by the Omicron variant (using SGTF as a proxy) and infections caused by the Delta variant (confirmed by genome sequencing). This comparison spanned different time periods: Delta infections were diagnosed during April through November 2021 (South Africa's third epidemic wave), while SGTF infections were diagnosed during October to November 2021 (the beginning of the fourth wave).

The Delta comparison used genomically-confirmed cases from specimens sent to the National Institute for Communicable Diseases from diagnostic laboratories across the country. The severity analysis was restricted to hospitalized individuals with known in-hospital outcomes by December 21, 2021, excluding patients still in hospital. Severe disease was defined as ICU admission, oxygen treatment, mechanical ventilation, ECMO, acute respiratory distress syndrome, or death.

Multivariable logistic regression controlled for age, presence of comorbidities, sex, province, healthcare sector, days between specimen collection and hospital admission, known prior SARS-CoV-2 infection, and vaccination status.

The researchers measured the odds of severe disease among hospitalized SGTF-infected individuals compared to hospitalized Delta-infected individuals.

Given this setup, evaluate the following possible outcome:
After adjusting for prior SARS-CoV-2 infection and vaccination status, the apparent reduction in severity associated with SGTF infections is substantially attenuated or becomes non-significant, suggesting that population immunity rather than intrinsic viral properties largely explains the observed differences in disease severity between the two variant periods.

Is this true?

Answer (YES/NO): NO